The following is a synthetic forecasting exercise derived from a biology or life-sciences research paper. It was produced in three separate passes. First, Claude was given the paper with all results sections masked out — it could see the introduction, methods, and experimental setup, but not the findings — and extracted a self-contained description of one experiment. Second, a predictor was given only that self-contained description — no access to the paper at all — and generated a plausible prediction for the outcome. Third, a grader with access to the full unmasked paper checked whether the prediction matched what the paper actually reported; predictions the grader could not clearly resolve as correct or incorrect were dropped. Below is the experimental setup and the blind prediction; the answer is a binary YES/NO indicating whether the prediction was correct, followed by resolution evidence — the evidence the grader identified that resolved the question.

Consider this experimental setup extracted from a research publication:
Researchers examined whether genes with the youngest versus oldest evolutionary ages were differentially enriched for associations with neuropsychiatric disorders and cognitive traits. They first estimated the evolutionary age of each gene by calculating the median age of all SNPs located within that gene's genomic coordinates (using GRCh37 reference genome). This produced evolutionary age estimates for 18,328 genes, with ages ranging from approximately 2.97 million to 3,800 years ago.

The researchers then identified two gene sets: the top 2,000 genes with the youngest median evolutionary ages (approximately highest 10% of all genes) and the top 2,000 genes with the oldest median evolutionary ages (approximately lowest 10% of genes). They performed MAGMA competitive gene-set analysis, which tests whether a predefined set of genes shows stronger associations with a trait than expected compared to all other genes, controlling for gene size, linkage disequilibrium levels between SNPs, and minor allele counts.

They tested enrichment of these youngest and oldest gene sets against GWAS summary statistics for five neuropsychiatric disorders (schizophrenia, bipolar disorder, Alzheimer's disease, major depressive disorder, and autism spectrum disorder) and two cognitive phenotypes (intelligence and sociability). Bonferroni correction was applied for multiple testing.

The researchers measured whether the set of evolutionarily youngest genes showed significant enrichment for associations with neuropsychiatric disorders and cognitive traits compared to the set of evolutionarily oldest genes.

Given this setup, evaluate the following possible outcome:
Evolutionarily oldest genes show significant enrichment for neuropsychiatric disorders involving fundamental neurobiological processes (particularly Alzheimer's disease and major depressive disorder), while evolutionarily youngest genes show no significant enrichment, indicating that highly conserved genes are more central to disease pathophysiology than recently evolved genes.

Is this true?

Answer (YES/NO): NO